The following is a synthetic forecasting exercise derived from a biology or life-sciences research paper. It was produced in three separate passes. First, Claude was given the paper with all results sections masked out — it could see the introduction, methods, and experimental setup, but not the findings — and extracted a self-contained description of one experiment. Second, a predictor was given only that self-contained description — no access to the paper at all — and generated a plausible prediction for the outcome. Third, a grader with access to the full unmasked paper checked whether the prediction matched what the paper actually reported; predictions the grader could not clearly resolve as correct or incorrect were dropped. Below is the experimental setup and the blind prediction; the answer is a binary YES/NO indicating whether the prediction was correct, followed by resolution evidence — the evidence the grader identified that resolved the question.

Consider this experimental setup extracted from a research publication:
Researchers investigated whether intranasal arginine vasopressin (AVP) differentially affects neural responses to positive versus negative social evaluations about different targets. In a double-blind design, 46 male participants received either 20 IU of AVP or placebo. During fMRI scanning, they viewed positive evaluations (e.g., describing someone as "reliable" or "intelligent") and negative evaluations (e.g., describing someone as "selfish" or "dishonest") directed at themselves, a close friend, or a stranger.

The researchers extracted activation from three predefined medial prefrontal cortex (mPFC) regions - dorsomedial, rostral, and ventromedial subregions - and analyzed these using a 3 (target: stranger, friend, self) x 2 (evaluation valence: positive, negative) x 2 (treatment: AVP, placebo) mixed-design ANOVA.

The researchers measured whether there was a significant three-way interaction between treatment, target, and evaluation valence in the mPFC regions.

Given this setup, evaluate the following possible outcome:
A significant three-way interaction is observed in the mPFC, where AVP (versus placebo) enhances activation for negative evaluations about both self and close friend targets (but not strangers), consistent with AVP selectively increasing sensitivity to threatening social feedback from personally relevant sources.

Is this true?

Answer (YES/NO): NO